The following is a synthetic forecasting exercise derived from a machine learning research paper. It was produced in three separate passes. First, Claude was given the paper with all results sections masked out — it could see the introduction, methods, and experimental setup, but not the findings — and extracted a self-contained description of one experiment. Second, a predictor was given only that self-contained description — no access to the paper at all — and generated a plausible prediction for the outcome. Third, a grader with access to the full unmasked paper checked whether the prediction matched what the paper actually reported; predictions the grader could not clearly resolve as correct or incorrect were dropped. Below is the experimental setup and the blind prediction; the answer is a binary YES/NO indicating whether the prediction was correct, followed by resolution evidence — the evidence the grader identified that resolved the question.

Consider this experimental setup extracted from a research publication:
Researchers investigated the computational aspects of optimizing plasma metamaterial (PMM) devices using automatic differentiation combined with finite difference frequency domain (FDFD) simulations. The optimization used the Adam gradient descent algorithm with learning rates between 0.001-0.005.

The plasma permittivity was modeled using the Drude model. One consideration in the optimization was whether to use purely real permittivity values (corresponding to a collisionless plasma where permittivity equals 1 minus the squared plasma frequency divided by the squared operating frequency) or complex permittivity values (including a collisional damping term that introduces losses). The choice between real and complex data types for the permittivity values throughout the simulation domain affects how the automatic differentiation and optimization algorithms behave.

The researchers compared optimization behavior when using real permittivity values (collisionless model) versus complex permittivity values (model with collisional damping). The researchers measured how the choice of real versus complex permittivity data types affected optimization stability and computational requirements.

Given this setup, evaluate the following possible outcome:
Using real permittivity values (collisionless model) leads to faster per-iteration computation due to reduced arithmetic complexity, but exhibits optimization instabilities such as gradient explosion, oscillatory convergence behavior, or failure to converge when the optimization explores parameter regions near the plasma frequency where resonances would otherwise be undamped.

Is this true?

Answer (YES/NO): NO